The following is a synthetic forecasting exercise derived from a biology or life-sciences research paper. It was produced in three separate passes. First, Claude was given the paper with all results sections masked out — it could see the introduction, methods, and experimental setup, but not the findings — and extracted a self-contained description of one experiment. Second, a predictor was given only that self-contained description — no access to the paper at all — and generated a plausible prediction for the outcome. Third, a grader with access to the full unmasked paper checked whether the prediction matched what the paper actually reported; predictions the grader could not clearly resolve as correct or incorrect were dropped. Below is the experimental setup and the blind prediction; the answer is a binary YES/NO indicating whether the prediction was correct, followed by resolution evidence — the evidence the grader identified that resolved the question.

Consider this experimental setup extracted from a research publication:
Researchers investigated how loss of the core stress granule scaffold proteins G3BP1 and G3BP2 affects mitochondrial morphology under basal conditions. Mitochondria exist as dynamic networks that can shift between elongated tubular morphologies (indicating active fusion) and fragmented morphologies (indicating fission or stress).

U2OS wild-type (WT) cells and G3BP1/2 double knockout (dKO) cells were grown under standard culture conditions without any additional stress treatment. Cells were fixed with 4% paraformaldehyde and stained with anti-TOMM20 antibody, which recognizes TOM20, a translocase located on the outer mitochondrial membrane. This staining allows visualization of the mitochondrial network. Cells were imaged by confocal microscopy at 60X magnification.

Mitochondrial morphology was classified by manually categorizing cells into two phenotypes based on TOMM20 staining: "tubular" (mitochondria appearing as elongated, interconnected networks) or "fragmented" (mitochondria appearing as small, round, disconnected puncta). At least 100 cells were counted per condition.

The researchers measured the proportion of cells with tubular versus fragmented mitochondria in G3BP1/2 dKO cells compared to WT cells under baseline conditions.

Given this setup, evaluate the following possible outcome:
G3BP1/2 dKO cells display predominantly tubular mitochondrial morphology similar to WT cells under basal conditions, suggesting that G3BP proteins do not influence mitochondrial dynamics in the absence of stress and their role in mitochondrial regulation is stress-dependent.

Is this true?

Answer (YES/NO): YES